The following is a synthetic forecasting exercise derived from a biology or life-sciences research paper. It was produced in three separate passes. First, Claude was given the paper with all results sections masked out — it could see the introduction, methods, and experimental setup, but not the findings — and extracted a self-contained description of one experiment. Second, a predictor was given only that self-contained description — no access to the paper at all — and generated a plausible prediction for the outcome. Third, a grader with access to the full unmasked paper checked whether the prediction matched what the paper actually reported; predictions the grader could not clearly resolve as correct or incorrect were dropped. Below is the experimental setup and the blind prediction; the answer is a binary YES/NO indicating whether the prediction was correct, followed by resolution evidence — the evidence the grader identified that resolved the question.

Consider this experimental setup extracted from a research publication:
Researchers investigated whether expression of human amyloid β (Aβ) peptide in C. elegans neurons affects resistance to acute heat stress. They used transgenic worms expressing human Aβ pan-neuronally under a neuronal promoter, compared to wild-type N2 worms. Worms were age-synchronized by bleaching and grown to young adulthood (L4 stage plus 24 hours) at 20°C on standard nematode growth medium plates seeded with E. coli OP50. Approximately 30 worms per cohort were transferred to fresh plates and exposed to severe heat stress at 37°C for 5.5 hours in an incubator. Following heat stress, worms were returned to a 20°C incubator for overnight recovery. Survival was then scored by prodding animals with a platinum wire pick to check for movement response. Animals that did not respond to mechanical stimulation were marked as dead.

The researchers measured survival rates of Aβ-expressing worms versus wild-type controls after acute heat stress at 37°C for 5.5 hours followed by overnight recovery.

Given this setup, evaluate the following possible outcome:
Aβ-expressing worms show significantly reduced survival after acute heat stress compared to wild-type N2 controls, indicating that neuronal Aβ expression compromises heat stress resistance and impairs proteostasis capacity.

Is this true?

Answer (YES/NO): NO